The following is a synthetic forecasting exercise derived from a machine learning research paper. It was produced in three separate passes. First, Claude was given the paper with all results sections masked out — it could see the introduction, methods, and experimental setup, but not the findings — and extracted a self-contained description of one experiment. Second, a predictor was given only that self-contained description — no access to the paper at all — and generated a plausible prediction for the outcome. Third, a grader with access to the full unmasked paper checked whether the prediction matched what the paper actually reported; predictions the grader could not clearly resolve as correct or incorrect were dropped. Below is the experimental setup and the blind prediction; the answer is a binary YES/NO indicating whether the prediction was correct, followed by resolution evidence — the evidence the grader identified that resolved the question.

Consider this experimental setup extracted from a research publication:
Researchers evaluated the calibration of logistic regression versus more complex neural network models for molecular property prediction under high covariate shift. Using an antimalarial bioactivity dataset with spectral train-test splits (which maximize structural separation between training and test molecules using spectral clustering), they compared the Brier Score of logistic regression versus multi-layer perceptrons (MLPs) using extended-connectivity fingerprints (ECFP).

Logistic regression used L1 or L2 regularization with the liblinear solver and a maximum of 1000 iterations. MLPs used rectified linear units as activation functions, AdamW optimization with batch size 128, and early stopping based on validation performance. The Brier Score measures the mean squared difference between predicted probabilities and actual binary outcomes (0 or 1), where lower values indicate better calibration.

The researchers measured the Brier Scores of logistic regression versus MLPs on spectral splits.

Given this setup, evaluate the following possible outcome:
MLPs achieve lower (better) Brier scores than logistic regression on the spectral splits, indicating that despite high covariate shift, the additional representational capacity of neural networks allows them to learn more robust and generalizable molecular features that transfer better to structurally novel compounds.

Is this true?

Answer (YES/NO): NO